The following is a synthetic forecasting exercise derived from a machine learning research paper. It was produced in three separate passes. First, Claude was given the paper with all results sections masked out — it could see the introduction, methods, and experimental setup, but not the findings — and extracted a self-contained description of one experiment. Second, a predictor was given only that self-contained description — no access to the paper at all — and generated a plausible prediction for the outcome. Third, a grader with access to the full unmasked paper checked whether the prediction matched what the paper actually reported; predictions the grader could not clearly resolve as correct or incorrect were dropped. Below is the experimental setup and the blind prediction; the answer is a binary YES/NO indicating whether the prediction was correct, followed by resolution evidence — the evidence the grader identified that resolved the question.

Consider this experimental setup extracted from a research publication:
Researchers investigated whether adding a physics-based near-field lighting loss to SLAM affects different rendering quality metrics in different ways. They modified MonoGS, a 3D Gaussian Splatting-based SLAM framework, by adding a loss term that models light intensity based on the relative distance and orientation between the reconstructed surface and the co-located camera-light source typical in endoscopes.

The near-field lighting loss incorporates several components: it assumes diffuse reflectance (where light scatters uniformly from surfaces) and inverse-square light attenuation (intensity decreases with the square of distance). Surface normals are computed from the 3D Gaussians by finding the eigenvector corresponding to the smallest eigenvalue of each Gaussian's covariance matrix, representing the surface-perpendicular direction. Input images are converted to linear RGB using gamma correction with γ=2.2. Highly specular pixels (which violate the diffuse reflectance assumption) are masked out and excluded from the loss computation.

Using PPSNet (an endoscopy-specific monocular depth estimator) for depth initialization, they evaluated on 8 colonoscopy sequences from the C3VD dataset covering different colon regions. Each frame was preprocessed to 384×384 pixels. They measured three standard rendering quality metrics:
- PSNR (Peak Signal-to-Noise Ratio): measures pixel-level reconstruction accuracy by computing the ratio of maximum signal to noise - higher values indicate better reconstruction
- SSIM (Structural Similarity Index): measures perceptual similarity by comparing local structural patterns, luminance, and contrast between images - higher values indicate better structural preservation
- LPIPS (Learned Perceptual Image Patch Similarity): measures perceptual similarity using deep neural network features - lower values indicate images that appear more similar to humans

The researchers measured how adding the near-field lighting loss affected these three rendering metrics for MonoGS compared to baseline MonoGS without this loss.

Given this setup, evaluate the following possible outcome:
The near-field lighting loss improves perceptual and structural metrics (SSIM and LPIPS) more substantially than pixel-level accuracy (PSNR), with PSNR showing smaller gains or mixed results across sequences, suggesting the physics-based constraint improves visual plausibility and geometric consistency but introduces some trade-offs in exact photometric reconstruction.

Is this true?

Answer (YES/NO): NO